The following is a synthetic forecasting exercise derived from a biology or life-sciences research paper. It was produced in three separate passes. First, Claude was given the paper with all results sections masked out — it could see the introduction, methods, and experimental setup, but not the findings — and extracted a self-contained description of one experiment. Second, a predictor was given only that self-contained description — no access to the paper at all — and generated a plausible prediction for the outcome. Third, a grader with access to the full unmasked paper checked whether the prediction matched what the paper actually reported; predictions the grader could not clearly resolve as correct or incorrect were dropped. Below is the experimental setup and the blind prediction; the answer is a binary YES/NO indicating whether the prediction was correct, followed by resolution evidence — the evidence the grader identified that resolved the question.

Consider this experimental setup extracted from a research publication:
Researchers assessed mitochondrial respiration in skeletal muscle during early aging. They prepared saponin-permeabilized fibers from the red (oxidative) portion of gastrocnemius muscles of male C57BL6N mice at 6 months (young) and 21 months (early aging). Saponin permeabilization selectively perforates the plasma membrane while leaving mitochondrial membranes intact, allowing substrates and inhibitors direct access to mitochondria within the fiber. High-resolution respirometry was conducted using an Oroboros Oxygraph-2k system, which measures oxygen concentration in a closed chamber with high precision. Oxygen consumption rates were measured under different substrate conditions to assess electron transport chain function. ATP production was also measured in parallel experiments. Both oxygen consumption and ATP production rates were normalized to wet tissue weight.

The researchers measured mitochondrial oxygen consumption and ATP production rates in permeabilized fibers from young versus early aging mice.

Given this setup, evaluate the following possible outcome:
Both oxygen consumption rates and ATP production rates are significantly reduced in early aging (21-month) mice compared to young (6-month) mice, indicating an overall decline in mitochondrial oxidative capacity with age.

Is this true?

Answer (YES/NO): NO